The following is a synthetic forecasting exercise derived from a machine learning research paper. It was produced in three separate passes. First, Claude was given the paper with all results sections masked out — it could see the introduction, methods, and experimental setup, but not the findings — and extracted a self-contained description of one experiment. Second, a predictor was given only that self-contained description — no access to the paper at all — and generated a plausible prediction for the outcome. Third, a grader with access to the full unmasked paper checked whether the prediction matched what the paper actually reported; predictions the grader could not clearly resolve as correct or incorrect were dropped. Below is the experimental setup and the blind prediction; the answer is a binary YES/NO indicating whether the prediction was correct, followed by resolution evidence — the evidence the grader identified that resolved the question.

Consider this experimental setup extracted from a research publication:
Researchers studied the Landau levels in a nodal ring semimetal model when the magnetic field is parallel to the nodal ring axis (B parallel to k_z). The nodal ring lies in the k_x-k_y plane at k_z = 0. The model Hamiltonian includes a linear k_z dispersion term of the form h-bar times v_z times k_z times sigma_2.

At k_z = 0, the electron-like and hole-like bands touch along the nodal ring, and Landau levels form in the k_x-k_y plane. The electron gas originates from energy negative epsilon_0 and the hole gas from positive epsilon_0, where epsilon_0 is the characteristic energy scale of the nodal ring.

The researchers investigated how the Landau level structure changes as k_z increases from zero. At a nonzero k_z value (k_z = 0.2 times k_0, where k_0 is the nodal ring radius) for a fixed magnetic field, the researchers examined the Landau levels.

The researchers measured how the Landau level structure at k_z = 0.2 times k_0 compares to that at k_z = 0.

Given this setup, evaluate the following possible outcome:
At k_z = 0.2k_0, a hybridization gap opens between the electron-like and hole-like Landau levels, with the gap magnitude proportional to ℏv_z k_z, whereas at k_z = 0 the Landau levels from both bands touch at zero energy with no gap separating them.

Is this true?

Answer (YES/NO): NO